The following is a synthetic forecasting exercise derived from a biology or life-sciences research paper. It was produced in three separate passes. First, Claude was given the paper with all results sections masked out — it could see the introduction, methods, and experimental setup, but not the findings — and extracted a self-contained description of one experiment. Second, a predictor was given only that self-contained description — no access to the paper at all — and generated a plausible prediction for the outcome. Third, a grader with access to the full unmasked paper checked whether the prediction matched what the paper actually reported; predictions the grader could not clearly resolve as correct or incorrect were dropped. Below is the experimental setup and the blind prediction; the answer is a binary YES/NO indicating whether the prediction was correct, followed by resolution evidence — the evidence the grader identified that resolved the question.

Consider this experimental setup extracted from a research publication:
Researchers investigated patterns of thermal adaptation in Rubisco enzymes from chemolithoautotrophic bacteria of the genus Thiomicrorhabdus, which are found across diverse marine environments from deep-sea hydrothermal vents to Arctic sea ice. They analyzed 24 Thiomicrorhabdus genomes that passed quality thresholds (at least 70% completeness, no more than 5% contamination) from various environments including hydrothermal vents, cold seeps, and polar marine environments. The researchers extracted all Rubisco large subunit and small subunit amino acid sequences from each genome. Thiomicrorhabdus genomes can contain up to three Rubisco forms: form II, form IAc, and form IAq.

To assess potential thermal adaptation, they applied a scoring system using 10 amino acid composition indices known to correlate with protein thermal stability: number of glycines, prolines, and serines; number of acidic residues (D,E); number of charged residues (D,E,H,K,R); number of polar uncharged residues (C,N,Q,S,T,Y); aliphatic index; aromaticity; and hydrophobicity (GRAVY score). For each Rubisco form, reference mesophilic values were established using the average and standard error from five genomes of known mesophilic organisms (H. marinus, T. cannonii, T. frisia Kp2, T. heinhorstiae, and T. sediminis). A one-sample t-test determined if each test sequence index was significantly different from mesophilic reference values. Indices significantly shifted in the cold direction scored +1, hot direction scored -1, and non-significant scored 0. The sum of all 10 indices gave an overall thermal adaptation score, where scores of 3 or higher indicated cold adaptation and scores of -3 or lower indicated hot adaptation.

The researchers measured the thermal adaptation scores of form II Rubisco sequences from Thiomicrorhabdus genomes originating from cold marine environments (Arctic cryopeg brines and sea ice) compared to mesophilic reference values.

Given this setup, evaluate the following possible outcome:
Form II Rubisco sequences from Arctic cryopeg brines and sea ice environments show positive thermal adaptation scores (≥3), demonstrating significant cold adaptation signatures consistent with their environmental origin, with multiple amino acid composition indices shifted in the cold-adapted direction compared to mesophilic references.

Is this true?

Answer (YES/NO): YES